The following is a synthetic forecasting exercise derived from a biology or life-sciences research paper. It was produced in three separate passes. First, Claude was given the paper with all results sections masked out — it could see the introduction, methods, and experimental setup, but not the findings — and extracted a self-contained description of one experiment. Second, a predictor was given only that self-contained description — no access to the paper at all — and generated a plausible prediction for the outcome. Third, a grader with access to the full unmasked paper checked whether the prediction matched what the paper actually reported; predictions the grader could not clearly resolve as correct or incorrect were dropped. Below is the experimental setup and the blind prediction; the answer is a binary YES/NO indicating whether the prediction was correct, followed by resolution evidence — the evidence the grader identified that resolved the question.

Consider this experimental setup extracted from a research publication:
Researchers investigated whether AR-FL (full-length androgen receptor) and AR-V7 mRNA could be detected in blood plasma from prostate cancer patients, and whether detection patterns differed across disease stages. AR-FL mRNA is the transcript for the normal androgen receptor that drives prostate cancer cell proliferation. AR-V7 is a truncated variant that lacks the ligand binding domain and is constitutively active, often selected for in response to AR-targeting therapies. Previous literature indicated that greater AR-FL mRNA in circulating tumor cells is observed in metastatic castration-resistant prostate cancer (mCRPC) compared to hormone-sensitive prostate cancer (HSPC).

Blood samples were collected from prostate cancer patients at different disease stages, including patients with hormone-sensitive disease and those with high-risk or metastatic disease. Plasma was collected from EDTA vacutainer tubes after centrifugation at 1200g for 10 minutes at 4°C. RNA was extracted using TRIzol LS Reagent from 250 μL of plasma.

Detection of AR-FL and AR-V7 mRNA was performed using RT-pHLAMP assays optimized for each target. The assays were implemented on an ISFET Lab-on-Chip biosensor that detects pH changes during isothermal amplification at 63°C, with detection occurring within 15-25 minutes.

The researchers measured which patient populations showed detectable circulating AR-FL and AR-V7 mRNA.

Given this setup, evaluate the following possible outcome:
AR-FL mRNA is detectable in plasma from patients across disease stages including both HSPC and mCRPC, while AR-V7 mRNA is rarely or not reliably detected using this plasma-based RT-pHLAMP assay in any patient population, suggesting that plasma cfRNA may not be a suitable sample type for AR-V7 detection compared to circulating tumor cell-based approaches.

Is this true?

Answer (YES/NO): NO